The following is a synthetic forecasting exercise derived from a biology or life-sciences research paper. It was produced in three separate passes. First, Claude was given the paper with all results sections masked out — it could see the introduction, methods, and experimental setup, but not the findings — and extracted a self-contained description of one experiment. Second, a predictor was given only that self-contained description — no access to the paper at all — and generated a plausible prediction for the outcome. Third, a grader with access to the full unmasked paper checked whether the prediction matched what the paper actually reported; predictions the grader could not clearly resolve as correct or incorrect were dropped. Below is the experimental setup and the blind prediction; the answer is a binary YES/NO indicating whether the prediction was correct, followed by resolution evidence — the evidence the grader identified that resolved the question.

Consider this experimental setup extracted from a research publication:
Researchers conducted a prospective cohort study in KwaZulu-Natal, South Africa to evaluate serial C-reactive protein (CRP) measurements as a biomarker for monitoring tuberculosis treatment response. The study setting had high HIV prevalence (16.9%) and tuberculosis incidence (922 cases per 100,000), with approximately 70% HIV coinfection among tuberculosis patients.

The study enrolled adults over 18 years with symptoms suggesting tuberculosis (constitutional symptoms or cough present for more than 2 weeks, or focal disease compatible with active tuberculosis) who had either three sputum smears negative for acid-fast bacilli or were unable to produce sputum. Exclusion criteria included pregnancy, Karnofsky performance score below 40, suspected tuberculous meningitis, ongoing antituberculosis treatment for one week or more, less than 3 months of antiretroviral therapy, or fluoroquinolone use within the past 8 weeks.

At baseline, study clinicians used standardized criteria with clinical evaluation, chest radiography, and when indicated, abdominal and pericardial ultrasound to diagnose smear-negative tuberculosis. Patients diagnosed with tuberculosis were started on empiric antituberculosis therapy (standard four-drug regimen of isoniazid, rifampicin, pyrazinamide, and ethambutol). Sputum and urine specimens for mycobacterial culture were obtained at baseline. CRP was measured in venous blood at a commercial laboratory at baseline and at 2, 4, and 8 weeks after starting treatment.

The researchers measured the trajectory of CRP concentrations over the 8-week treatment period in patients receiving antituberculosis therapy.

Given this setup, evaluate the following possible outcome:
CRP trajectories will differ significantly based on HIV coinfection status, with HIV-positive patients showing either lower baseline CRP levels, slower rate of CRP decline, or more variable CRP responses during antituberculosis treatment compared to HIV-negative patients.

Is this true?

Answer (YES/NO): NO